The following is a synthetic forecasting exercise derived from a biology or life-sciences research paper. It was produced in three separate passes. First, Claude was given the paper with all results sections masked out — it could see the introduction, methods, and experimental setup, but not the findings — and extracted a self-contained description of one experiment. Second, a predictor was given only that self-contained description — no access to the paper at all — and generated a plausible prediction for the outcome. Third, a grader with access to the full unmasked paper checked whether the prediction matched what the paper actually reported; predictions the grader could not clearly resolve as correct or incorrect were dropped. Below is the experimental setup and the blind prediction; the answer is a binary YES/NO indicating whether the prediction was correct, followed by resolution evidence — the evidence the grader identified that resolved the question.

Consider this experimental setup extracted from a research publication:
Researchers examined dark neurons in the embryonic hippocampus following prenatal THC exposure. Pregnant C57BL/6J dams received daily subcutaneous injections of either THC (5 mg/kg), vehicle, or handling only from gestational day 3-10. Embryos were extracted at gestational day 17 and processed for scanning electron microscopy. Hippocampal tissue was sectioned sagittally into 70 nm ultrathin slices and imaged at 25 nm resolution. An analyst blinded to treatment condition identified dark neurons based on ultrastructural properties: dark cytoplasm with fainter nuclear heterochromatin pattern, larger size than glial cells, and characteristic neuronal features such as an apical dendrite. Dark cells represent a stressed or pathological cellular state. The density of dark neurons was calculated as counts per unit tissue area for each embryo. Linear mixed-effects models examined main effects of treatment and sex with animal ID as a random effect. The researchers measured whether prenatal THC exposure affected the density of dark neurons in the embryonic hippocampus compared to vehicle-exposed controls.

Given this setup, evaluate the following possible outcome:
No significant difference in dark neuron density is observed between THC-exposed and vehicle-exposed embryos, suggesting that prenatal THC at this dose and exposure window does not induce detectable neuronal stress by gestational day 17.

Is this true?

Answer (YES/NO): YES